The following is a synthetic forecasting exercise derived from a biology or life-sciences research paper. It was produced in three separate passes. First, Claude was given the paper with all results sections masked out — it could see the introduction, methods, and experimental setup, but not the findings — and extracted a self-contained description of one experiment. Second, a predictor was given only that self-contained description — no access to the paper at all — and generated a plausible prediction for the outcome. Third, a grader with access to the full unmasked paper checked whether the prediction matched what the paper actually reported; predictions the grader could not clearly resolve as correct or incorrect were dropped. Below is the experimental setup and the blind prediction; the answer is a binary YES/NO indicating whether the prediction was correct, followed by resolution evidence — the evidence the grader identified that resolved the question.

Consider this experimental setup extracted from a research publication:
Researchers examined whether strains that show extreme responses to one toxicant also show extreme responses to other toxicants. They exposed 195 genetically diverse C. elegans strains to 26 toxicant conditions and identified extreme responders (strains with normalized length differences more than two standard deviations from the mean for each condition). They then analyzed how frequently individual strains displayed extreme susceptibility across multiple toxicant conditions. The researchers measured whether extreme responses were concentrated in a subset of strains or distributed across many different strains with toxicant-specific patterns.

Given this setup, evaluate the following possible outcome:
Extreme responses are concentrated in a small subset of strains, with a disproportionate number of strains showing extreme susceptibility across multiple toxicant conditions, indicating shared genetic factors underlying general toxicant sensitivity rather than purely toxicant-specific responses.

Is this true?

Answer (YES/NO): NO